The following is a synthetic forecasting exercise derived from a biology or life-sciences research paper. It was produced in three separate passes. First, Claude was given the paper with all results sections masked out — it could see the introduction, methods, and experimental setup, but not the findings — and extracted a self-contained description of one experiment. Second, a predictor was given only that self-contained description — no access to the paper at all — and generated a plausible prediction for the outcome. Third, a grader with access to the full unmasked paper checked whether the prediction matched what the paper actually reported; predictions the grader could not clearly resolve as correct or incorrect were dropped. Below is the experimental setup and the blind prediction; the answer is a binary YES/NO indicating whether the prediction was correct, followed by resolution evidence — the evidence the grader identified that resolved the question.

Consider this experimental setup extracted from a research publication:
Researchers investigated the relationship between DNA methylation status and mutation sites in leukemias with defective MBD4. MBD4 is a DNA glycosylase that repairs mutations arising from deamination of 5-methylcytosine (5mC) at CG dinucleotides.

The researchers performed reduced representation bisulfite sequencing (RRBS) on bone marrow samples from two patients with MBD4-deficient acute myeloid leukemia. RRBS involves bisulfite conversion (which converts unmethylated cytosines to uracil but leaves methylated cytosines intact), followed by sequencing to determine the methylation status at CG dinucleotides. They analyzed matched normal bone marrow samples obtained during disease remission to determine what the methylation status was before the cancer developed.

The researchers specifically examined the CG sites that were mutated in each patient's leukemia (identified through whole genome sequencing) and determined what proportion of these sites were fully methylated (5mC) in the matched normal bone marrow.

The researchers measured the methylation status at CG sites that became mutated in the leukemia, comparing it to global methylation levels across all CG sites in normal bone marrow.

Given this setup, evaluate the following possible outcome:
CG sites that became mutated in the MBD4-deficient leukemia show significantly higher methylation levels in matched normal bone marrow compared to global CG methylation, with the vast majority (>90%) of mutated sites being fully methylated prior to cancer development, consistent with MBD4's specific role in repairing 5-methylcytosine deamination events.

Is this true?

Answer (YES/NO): YES